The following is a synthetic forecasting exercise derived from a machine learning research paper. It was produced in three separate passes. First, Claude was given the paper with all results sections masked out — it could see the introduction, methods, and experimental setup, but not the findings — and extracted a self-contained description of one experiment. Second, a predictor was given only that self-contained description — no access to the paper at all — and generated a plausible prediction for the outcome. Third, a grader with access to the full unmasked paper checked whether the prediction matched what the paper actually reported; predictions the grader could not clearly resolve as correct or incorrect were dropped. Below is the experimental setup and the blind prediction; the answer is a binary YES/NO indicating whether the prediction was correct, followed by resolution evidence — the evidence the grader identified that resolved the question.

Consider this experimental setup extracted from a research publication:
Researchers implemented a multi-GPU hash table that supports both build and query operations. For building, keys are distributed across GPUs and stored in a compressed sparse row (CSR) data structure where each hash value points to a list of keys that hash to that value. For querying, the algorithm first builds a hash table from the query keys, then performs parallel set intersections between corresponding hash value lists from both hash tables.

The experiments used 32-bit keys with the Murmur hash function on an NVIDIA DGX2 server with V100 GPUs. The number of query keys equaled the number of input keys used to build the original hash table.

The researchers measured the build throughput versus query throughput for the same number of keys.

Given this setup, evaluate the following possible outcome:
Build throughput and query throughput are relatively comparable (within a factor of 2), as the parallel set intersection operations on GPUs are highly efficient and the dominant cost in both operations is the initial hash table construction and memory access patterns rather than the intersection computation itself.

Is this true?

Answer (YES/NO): YES